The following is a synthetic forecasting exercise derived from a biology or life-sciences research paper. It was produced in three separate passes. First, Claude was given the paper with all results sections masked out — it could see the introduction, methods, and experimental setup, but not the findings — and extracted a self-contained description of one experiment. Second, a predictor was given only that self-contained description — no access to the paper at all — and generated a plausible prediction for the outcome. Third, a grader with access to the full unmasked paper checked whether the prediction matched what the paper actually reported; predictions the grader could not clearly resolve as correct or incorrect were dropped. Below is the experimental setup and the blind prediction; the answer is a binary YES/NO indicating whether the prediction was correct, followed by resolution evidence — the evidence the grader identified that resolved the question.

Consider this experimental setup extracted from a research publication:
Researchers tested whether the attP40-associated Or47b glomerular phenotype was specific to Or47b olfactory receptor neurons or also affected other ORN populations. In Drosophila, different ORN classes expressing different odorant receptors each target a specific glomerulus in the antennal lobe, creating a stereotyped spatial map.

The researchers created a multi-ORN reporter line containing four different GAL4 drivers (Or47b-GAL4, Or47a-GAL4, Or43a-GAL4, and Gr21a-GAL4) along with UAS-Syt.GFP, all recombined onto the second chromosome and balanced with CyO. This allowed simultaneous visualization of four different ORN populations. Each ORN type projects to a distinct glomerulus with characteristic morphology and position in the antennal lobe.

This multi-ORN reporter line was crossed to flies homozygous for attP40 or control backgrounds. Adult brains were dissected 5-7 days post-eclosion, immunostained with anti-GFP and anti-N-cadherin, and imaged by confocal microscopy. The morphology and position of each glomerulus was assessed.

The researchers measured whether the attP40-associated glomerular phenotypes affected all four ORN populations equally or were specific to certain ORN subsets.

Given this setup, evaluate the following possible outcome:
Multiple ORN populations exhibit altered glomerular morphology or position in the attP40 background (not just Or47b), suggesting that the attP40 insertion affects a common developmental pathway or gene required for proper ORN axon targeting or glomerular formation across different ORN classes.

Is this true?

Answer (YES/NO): NO